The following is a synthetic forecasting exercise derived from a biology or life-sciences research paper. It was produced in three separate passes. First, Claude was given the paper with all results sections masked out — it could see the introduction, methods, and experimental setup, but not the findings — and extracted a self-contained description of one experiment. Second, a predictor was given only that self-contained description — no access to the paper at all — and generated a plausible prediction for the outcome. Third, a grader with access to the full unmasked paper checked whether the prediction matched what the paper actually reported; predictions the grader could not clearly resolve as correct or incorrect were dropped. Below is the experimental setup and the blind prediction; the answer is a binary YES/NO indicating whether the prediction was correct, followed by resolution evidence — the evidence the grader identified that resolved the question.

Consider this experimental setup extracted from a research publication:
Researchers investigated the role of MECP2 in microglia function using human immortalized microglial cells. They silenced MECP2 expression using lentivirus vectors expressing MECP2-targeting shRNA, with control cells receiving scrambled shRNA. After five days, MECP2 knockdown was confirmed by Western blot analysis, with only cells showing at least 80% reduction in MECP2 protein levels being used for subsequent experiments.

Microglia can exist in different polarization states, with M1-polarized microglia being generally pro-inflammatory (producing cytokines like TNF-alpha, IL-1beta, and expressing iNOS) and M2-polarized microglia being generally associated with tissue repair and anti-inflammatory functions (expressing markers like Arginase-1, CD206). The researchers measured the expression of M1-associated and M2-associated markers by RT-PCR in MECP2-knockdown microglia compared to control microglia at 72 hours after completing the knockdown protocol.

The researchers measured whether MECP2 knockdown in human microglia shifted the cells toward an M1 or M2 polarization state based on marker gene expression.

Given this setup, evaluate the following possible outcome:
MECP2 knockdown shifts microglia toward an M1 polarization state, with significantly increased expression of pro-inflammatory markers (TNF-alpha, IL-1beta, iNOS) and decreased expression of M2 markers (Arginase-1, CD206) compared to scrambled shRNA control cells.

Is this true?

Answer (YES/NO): NO